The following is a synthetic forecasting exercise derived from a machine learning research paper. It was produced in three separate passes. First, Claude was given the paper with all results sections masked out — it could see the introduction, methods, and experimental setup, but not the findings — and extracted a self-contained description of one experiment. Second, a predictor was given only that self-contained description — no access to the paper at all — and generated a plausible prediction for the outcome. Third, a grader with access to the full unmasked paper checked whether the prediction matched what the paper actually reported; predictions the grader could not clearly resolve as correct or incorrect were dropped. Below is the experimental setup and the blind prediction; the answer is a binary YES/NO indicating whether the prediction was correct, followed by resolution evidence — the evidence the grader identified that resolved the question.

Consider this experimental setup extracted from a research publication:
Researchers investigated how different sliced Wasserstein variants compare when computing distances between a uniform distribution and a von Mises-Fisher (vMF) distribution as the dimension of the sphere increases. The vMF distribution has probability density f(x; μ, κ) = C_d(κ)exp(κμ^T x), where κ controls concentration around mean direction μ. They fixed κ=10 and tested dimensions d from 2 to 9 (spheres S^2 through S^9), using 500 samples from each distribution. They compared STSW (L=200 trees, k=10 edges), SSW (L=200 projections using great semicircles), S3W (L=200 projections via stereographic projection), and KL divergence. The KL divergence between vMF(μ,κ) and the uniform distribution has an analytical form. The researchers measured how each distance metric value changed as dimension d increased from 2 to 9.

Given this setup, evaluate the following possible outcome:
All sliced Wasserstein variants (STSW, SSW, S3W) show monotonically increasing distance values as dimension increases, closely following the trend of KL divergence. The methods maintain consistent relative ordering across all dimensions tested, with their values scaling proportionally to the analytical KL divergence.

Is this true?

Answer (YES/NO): NO